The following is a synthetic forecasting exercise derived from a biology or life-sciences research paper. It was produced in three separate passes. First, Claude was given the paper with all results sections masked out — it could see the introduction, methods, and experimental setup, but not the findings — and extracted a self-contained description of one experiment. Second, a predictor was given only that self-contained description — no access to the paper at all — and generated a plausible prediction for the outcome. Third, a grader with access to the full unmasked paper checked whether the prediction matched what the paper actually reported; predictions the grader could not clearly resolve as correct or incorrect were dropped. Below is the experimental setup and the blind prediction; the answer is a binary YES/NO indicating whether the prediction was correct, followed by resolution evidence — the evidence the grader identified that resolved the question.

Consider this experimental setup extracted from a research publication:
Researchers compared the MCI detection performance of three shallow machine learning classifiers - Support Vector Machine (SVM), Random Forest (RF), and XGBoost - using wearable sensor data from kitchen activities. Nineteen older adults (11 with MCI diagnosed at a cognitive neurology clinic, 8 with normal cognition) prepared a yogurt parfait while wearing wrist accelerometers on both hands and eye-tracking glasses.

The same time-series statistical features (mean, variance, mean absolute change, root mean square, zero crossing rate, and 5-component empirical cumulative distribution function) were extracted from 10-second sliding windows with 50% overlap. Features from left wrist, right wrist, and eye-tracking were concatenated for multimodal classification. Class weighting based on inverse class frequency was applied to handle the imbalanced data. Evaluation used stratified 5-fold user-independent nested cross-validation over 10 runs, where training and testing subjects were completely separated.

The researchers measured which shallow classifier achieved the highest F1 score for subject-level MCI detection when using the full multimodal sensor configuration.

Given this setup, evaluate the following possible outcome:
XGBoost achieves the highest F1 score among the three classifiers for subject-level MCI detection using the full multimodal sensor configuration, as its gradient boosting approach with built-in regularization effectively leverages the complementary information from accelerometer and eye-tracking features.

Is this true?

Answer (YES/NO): NO